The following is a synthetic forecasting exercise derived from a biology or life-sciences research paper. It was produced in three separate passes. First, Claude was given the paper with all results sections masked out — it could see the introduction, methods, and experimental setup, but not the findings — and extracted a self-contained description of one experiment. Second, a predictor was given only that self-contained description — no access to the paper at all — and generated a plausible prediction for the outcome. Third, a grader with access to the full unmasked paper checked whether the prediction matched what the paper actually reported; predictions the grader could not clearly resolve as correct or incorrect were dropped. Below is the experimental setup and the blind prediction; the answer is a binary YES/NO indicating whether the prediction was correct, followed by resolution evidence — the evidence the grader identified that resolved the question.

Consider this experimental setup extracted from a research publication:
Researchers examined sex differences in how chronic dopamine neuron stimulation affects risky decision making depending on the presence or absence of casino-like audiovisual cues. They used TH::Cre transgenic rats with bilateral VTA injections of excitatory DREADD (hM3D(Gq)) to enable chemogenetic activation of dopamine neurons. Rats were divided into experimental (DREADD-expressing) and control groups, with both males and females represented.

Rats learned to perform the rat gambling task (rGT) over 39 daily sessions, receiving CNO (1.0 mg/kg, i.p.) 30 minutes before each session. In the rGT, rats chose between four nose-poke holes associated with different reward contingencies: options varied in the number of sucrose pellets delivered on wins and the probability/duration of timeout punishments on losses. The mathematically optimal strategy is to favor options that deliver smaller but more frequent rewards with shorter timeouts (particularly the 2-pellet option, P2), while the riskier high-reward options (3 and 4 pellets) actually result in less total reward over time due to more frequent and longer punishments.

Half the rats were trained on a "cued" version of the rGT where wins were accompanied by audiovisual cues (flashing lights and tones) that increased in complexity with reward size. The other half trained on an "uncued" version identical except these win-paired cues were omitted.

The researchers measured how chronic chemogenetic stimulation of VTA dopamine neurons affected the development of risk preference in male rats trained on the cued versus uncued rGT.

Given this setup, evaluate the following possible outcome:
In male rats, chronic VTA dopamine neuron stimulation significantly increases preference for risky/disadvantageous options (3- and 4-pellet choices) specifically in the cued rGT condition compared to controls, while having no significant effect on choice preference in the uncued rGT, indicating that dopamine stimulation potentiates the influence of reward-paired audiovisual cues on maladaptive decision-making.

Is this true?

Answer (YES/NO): NO